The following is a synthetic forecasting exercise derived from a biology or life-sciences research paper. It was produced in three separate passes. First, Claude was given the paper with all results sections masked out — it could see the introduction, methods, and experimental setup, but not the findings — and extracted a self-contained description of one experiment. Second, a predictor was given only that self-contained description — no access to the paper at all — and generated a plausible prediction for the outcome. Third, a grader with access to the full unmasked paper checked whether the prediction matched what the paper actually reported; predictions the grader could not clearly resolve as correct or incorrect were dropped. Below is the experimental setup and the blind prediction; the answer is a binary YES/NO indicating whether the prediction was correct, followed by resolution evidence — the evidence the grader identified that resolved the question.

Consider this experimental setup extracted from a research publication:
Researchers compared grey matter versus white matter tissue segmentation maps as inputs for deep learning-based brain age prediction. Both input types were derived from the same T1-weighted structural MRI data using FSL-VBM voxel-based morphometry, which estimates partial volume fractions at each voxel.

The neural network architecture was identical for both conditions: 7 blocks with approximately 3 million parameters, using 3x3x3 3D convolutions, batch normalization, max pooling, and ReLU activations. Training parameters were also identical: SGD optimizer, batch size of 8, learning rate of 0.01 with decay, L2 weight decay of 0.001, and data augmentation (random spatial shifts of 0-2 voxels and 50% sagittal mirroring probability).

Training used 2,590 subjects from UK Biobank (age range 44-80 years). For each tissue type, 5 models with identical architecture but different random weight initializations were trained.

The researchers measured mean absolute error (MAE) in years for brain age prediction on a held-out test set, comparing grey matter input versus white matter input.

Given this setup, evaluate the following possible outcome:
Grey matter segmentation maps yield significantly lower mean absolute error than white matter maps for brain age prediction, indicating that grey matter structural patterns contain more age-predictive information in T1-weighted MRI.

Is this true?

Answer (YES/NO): NO